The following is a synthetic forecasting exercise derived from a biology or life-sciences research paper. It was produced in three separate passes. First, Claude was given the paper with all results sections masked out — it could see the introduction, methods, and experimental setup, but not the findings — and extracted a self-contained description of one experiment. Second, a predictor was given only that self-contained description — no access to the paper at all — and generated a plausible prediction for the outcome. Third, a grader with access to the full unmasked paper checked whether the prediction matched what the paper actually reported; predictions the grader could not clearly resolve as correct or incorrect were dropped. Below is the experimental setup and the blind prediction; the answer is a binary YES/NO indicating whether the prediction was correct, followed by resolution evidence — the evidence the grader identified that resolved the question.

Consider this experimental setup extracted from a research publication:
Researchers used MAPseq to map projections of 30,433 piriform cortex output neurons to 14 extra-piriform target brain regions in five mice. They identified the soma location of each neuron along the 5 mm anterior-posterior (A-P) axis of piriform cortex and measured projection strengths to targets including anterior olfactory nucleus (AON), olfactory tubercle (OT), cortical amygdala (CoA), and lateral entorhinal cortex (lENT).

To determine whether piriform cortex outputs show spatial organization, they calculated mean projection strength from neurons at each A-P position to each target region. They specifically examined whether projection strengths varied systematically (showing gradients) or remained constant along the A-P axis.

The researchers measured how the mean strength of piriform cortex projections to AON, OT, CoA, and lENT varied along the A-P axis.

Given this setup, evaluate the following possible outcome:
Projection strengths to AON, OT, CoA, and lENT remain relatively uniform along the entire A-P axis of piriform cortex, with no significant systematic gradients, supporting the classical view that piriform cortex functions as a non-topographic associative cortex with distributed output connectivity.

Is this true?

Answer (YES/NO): NO